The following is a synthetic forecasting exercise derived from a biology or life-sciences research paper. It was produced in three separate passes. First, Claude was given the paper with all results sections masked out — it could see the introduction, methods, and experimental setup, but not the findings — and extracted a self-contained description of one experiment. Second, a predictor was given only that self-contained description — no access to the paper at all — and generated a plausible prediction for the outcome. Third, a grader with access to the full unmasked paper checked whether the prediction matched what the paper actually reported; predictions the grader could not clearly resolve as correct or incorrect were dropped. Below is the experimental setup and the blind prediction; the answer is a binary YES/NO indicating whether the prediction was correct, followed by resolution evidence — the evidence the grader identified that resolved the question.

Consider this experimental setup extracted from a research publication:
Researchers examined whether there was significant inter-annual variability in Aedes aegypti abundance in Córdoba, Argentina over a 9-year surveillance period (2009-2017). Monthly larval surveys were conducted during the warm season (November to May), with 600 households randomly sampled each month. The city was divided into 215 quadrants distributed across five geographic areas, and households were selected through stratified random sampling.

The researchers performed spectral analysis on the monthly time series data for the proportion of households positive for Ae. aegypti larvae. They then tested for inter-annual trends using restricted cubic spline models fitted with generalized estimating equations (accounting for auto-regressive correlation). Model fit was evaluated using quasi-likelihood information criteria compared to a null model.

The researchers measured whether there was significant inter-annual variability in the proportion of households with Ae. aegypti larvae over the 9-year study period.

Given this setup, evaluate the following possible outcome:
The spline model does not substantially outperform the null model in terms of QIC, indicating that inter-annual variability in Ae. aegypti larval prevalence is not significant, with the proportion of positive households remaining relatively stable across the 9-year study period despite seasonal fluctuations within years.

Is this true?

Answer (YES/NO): NO